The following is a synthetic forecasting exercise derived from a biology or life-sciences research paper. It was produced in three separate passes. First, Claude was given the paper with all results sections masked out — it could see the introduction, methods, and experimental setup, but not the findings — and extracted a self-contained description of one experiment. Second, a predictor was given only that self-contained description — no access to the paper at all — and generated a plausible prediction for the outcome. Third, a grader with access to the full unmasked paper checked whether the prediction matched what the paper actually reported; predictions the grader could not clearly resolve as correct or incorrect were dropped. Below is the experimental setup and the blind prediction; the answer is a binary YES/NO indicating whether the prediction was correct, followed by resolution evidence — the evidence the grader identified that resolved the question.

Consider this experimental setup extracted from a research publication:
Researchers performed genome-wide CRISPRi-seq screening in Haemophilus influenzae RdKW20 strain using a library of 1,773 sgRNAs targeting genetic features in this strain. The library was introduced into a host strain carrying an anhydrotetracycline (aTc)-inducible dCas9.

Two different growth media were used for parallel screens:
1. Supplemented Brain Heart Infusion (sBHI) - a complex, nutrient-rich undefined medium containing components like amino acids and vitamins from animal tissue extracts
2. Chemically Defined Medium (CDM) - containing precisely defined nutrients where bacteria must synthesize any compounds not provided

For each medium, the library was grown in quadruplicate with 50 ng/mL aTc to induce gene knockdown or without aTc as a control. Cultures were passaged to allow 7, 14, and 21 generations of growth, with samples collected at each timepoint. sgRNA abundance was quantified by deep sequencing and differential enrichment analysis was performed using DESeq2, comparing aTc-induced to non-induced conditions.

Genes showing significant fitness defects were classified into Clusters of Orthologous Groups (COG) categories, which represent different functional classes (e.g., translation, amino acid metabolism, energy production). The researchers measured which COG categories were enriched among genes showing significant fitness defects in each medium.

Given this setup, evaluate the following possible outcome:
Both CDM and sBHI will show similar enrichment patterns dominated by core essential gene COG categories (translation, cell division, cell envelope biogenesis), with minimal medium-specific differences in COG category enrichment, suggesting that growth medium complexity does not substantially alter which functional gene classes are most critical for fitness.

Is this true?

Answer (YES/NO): YES